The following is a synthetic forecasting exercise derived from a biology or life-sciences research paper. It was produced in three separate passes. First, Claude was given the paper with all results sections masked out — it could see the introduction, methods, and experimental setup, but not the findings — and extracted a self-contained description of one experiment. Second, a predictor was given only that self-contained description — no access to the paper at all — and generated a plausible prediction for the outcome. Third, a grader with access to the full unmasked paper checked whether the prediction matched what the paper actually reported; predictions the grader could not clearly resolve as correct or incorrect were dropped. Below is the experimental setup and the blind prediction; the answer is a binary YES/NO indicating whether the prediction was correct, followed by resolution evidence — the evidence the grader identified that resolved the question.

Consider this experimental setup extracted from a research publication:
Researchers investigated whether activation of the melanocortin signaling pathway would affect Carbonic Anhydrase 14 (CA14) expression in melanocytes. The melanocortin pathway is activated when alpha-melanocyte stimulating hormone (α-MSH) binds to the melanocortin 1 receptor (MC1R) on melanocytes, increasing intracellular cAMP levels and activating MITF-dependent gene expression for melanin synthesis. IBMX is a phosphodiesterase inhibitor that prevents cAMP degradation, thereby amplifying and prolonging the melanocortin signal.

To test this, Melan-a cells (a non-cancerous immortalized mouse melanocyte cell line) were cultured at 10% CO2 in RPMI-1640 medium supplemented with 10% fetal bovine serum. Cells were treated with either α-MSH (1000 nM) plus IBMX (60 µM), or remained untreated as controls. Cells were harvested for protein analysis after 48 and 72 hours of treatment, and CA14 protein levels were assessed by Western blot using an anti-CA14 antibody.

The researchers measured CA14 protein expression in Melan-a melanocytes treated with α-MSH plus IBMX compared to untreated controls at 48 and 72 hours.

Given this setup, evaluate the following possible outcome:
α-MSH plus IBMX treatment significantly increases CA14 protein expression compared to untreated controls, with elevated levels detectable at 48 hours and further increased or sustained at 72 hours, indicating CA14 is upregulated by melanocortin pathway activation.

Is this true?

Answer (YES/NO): YES